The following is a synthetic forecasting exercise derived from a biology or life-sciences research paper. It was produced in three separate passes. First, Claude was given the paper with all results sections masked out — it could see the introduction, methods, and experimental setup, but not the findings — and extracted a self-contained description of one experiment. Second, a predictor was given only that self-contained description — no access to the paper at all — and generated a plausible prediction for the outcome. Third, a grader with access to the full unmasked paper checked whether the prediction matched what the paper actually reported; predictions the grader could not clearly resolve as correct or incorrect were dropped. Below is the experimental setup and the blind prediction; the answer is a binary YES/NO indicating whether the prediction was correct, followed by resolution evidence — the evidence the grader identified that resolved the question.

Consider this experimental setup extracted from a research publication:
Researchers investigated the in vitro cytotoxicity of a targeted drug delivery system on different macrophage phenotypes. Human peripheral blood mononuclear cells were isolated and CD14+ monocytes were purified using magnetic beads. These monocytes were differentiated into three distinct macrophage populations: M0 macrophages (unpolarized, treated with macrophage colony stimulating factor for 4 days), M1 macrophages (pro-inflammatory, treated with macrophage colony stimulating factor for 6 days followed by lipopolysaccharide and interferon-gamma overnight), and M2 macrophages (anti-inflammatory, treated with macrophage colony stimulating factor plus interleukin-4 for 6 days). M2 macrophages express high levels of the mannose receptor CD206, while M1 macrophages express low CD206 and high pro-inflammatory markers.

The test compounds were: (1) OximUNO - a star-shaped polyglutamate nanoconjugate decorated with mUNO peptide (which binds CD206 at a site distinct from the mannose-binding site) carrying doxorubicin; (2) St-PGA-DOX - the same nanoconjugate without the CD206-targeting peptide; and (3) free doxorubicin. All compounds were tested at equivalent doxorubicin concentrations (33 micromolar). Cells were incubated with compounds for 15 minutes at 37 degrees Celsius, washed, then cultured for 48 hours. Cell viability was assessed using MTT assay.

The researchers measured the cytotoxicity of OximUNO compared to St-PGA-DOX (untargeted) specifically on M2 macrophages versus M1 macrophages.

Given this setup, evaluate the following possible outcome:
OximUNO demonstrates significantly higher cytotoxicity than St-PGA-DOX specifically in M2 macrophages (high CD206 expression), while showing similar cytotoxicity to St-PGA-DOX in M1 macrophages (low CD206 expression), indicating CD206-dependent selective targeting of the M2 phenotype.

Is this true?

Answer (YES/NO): NO